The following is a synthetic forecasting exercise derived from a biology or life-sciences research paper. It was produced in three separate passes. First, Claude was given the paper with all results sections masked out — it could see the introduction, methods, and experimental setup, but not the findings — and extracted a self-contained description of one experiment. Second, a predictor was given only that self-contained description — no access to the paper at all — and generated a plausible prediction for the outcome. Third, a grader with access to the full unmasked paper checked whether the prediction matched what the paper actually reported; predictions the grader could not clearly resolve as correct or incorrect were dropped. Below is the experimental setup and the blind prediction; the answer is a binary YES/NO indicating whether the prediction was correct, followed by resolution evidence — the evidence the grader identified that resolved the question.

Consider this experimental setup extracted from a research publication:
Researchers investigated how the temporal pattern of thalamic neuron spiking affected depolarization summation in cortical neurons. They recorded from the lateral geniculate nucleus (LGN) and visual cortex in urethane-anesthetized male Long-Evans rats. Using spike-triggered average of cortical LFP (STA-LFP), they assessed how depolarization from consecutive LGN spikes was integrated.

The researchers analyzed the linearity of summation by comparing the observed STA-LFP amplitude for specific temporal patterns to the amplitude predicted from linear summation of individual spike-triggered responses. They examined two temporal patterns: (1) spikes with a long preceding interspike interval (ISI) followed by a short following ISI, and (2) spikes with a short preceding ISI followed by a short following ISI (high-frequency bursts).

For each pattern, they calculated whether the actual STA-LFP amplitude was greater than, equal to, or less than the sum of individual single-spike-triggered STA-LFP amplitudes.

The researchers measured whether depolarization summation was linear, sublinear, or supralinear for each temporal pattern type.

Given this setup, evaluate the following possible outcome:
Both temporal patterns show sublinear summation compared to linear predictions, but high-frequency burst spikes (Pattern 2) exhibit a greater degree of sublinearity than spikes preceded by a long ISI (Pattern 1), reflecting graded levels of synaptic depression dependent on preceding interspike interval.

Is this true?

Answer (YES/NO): NO